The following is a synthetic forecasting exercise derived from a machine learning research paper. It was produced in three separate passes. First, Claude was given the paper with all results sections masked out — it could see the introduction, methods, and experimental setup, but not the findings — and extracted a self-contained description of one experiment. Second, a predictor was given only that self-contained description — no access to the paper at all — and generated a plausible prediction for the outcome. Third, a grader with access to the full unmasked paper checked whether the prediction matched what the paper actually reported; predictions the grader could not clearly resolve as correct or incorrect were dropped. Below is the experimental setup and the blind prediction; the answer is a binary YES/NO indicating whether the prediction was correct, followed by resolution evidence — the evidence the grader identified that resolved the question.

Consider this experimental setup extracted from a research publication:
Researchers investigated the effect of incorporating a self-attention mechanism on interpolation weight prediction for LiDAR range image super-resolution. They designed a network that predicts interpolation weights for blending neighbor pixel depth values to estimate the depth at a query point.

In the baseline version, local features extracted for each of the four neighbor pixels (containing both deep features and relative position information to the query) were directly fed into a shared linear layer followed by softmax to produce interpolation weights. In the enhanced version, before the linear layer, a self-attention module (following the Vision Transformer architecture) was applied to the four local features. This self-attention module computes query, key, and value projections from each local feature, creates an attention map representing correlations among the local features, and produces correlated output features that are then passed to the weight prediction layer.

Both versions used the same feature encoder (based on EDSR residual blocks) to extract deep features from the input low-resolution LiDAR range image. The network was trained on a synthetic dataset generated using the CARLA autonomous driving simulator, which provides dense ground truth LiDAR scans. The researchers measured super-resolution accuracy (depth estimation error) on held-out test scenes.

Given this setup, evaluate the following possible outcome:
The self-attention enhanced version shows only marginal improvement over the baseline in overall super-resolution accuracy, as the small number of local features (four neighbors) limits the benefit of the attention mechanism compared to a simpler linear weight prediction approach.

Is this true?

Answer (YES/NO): NO